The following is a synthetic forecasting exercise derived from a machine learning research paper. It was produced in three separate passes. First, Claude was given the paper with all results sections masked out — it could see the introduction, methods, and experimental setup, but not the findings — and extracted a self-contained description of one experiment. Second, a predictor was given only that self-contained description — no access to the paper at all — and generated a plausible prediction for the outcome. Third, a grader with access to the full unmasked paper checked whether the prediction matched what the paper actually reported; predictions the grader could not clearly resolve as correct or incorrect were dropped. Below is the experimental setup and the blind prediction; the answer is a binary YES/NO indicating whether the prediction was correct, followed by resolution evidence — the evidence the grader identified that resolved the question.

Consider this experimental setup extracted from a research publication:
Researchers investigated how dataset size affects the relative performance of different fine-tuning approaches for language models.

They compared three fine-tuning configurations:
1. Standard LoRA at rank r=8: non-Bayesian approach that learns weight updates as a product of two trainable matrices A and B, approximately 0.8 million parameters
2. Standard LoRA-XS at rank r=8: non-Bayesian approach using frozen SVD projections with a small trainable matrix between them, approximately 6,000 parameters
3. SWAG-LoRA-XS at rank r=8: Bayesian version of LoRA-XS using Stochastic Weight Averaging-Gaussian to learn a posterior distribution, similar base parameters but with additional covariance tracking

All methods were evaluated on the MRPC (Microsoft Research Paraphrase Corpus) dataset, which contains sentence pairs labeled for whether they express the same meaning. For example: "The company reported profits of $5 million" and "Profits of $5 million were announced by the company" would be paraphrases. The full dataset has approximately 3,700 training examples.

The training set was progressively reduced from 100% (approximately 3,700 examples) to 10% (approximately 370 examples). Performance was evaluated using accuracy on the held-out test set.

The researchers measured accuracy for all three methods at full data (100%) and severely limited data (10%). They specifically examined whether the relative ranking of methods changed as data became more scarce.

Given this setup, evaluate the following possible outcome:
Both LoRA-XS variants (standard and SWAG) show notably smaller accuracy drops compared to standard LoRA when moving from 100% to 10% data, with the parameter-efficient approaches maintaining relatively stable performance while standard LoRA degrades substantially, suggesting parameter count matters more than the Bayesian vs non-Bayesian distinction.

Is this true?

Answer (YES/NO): NO